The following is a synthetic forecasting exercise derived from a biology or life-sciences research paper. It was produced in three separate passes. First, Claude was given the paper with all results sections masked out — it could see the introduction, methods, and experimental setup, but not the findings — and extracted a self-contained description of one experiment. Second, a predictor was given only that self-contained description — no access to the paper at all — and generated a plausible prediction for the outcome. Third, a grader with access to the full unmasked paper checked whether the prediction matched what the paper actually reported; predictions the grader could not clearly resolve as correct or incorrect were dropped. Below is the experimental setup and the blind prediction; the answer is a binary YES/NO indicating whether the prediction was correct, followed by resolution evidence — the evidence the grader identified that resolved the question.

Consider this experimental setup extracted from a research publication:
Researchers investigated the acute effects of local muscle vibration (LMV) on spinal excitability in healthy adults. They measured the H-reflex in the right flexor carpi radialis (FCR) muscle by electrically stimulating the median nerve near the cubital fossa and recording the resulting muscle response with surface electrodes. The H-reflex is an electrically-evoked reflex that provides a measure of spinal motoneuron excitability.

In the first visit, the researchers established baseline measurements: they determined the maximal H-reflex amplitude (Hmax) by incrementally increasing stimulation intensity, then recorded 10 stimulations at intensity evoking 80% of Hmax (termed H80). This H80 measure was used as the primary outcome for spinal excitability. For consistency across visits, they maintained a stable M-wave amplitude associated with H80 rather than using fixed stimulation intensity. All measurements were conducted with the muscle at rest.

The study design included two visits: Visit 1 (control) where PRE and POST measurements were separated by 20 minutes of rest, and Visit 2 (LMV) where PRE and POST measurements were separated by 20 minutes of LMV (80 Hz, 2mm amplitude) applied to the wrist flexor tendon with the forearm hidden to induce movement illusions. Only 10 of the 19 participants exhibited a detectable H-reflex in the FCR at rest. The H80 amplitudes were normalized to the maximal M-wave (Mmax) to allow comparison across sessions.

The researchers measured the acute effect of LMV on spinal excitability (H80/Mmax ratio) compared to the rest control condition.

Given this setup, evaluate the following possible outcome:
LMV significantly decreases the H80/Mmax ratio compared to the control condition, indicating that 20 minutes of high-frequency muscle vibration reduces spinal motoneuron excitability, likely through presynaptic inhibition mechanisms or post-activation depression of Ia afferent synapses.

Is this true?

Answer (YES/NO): YES